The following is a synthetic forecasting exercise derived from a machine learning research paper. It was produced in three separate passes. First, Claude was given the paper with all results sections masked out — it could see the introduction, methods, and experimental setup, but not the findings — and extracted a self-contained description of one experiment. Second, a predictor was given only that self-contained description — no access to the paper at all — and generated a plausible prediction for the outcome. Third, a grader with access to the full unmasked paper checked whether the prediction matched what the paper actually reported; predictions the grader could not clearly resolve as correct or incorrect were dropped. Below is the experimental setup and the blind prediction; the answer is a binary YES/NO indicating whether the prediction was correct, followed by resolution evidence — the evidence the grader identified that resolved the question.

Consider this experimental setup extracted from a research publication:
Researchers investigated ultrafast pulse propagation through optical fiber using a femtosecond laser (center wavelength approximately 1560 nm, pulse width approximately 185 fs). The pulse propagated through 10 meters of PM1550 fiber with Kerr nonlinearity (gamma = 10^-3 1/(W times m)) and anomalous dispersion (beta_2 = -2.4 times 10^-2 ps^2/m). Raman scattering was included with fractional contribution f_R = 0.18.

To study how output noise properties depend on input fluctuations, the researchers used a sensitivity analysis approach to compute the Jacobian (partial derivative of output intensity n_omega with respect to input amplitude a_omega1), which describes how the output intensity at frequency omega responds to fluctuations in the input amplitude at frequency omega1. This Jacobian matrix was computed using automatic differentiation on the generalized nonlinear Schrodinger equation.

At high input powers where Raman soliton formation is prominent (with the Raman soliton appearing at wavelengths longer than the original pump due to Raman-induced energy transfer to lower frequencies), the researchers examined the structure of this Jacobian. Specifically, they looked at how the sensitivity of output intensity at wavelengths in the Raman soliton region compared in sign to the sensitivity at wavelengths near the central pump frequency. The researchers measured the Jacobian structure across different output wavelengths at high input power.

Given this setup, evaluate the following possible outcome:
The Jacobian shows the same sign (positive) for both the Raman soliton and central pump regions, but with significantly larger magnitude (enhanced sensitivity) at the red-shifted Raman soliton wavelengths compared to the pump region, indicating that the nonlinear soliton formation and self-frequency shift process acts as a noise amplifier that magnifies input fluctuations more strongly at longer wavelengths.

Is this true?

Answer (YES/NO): NO